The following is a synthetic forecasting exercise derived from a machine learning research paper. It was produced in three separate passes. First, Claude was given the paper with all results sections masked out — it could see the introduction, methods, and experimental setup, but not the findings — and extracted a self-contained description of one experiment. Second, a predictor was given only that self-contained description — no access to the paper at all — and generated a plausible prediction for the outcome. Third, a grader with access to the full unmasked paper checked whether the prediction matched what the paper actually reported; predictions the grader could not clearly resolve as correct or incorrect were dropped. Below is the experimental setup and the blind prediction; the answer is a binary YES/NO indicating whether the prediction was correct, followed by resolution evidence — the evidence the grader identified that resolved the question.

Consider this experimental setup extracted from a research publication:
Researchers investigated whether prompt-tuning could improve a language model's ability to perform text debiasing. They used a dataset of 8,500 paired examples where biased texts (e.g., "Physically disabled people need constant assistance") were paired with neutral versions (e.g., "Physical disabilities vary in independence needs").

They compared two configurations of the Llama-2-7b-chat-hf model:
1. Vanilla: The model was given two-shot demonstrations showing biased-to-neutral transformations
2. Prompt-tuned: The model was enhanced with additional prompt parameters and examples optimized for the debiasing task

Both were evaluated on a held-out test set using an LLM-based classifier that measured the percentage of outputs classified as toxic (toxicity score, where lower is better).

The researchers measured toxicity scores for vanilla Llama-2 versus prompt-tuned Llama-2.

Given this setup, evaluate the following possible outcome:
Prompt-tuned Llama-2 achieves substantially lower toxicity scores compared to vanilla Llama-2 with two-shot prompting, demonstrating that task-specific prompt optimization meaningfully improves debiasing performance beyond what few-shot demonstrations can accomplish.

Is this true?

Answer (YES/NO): NO